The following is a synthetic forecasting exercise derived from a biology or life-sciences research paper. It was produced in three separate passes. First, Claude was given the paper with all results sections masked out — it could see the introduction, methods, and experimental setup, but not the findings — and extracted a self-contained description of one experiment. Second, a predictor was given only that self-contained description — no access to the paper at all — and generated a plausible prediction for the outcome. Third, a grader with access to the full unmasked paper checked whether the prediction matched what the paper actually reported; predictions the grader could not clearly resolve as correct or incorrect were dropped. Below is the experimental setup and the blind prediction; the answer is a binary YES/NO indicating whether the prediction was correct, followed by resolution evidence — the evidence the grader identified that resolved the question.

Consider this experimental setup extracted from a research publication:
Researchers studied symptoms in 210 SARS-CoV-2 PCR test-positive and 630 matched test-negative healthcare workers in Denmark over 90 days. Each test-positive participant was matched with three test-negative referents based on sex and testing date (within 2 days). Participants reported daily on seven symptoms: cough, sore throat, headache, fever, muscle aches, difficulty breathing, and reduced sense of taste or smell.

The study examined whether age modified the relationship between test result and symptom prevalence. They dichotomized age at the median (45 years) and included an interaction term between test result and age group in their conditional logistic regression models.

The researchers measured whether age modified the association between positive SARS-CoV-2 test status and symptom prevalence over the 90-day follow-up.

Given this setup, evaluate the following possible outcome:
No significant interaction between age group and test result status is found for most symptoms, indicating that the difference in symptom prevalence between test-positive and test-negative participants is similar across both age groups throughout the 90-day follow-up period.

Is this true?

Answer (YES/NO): NO